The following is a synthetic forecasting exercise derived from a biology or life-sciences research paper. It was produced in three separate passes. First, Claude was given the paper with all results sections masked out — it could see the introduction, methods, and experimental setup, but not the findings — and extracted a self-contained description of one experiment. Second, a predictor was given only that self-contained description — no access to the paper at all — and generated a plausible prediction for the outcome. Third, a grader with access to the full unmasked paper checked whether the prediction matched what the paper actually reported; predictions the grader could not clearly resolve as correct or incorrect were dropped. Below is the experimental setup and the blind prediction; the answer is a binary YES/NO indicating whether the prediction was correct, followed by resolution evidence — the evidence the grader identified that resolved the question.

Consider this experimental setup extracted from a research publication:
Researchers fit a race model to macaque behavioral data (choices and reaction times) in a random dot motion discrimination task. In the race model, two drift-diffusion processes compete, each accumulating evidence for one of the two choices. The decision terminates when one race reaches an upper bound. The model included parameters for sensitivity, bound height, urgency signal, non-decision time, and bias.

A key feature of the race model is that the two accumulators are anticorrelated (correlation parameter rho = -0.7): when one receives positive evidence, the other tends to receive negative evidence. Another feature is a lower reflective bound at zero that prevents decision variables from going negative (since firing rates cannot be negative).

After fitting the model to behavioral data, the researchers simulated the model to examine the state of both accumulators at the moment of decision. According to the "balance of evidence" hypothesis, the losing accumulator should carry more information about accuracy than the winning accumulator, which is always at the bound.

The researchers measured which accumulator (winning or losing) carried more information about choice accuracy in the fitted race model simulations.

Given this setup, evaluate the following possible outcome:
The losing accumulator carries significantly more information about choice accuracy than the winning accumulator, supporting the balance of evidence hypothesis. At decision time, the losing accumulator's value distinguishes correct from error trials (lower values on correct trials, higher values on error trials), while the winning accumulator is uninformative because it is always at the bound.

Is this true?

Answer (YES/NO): NO